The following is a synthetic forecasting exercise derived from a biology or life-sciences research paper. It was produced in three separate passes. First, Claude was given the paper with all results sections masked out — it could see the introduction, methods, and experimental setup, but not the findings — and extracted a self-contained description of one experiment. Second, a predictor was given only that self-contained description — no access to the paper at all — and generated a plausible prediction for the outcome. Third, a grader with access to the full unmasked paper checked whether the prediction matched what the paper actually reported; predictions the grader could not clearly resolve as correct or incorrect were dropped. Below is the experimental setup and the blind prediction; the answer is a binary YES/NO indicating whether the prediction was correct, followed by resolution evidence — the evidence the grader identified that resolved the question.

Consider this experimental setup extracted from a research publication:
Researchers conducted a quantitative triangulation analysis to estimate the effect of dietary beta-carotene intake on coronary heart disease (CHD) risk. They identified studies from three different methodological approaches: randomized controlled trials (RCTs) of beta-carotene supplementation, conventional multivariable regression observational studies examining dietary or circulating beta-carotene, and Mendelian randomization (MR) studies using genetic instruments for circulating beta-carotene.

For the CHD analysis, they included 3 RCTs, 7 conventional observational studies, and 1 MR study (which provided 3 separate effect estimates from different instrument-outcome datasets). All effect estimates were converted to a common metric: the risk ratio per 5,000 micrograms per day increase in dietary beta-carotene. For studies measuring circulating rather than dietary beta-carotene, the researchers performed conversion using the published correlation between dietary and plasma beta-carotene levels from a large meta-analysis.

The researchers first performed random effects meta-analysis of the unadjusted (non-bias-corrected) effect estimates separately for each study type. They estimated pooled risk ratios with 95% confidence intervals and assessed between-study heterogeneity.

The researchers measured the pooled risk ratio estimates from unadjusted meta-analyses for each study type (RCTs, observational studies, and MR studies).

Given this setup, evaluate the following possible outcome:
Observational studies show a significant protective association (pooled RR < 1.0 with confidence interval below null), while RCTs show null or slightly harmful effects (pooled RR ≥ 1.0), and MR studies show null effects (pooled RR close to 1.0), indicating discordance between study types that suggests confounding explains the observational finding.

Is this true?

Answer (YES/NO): YES